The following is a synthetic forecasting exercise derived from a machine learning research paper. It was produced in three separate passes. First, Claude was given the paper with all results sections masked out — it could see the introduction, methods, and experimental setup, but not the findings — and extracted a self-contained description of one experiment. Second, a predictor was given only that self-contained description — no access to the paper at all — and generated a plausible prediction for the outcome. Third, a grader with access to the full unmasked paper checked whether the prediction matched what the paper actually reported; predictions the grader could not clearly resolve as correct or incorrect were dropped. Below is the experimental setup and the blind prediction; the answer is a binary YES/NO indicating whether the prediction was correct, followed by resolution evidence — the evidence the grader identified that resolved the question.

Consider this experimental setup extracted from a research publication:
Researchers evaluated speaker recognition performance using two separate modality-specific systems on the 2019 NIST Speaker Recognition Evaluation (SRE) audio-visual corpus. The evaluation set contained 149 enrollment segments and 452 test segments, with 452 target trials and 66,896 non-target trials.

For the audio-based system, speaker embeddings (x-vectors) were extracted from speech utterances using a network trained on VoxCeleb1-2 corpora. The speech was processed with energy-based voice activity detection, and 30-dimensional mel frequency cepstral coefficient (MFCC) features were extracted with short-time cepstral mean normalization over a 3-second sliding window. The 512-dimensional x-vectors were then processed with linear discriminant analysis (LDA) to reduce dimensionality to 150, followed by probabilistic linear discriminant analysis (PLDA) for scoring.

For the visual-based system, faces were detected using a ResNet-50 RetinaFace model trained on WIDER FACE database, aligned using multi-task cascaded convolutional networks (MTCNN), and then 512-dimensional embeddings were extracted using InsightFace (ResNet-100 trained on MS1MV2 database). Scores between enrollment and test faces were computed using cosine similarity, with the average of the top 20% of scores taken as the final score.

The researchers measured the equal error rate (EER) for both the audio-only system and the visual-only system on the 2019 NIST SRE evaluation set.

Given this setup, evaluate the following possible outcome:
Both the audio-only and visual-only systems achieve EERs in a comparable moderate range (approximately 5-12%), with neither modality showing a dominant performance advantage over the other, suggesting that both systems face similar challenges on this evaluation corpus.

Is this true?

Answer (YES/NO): NO